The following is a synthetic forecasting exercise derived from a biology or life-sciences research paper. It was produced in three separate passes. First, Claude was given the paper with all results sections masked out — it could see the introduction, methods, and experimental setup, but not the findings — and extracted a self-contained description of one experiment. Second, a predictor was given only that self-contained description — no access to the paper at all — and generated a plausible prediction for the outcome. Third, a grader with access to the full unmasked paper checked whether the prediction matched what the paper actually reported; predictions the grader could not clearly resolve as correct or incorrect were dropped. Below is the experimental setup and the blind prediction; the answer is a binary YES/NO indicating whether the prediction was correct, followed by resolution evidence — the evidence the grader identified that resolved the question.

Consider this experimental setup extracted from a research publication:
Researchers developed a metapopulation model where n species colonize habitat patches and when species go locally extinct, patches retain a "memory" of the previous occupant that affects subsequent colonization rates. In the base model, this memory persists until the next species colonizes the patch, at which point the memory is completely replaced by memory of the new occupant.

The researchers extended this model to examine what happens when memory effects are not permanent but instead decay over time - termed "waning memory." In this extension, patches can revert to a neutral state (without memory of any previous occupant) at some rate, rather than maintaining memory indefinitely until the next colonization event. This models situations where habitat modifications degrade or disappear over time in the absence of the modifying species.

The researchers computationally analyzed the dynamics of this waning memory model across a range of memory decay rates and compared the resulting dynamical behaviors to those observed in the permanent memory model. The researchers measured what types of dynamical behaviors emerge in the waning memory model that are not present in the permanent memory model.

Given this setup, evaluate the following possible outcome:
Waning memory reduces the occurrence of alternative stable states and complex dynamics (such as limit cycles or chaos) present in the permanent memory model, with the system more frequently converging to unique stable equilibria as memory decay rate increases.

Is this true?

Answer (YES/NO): NO